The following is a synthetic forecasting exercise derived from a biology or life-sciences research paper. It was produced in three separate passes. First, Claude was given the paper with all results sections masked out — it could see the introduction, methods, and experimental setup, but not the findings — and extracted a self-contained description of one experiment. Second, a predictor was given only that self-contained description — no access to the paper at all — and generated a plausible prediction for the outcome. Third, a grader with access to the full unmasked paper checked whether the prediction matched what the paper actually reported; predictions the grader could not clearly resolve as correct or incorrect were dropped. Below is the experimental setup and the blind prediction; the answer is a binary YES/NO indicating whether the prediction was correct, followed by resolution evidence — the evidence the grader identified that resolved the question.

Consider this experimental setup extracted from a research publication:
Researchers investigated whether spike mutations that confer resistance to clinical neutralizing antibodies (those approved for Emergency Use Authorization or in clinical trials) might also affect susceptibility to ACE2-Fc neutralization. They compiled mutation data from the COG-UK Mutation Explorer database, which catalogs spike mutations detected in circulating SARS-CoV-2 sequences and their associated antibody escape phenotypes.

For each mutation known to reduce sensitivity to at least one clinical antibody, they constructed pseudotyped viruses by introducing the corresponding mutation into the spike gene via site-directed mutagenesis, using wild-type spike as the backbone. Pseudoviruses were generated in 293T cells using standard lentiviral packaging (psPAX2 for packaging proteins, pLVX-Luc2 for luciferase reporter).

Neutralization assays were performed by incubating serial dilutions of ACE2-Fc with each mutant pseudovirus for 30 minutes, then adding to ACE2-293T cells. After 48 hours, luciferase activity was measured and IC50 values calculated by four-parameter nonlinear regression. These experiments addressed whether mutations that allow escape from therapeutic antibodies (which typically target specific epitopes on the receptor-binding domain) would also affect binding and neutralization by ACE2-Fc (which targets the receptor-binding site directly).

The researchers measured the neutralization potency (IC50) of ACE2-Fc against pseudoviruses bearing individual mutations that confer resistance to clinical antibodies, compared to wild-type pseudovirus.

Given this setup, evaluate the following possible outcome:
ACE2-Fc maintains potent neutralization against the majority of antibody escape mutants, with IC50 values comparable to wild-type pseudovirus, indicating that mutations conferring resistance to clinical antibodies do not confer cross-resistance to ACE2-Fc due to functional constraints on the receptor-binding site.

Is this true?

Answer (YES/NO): YES